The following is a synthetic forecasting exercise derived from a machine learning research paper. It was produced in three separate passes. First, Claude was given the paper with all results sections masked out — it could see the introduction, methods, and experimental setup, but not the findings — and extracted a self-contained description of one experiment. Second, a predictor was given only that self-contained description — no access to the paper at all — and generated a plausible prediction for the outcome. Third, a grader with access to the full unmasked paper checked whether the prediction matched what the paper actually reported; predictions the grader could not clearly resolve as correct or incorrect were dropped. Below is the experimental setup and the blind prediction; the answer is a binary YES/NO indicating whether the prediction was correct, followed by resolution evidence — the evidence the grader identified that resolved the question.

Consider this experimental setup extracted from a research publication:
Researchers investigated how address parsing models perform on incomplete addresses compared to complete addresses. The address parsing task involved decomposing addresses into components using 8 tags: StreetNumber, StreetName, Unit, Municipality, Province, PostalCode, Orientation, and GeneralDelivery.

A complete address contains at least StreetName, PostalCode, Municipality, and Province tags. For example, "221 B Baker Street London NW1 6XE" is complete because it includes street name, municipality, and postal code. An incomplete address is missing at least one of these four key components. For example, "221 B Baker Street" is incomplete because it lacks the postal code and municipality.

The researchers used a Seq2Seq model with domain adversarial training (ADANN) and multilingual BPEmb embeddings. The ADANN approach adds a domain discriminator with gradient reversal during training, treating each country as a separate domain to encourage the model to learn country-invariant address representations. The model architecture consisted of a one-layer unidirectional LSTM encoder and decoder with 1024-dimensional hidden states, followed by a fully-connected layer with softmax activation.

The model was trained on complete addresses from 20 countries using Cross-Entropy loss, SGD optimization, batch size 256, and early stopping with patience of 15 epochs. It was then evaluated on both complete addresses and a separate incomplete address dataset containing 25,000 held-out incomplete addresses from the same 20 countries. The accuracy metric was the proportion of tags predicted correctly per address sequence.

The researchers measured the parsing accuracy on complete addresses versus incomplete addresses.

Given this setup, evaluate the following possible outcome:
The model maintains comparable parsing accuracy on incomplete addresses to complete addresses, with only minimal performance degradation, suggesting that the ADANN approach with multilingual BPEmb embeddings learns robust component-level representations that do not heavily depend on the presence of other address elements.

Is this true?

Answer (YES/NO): NO